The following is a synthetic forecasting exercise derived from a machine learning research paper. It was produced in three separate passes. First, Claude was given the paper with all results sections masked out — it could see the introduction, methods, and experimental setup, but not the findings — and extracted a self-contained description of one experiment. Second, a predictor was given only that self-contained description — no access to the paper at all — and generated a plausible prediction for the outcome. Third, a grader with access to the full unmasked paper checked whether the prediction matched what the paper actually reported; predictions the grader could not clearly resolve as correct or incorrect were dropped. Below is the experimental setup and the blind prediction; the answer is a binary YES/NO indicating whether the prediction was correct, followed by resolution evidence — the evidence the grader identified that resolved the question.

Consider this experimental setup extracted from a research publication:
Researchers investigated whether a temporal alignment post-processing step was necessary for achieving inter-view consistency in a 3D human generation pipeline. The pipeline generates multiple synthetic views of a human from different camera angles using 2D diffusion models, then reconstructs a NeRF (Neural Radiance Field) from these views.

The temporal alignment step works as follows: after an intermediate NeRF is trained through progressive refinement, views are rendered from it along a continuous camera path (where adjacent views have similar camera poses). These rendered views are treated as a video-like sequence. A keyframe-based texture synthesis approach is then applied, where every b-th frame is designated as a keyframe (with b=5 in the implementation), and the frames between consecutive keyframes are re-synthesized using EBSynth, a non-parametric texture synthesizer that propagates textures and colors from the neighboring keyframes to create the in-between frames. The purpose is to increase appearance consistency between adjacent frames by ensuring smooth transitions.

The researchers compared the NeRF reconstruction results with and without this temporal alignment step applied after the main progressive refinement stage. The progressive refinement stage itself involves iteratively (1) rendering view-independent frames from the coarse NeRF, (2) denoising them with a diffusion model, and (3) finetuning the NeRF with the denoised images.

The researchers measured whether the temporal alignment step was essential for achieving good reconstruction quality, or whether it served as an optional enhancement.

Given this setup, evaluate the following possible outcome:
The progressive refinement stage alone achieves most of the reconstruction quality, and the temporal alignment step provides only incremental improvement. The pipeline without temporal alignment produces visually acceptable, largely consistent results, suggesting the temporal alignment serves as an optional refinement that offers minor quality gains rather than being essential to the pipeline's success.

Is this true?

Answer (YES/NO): YES